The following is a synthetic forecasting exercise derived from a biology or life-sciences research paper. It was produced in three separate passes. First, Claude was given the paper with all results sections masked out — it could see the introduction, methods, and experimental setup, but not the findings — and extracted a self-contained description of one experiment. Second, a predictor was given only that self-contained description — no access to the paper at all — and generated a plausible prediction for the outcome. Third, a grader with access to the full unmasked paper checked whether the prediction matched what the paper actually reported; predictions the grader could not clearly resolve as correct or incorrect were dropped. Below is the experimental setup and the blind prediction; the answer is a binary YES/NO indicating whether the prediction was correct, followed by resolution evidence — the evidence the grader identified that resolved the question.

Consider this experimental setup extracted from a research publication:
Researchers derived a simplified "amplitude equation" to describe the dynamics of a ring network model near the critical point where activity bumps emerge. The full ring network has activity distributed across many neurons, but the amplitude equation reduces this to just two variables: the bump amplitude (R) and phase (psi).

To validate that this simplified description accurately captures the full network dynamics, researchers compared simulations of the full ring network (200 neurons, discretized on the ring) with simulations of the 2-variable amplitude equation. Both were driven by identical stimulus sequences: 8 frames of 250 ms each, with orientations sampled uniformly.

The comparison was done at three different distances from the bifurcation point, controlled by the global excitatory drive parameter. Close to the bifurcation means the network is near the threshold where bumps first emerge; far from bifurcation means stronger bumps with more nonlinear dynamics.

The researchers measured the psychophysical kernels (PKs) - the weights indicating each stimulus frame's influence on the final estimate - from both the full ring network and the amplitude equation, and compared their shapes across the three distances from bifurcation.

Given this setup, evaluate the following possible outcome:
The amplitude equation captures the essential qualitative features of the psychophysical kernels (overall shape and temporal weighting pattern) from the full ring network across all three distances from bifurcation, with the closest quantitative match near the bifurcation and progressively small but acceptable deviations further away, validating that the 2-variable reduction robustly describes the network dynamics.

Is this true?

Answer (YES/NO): YES